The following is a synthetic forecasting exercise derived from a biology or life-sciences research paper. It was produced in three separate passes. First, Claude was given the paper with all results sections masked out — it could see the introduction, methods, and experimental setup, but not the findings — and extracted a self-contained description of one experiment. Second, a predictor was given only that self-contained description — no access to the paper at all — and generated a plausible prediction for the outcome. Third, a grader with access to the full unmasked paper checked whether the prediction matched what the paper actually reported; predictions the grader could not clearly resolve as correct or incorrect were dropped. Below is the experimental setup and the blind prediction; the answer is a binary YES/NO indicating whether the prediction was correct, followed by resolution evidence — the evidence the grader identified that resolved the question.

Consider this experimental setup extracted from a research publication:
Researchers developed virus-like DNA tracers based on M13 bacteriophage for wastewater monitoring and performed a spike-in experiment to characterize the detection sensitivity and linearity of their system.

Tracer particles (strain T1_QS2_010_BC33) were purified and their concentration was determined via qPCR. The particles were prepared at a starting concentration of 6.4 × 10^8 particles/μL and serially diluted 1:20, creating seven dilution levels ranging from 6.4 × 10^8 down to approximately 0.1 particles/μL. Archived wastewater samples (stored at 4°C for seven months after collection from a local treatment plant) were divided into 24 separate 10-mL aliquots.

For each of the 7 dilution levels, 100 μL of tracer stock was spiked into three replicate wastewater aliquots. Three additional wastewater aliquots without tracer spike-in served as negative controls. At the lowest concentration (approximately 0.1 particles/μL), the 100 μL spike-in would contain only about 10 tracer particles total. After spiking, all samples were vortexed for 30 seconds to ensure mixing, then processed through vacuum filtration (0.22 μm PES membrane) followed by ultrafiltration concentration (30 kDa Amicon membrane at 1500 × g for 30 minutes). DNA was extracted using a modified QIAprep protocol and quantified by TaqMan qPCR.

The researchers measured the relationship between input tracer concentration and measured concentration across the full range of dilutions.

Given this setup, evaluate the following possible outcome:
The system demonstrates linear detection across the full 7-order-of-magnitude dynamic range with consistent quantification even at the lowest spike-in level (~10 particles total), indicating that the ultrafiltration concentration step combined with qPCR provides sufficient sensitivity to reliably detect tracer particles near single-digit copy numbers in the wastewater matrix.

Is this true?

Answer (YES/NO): NO